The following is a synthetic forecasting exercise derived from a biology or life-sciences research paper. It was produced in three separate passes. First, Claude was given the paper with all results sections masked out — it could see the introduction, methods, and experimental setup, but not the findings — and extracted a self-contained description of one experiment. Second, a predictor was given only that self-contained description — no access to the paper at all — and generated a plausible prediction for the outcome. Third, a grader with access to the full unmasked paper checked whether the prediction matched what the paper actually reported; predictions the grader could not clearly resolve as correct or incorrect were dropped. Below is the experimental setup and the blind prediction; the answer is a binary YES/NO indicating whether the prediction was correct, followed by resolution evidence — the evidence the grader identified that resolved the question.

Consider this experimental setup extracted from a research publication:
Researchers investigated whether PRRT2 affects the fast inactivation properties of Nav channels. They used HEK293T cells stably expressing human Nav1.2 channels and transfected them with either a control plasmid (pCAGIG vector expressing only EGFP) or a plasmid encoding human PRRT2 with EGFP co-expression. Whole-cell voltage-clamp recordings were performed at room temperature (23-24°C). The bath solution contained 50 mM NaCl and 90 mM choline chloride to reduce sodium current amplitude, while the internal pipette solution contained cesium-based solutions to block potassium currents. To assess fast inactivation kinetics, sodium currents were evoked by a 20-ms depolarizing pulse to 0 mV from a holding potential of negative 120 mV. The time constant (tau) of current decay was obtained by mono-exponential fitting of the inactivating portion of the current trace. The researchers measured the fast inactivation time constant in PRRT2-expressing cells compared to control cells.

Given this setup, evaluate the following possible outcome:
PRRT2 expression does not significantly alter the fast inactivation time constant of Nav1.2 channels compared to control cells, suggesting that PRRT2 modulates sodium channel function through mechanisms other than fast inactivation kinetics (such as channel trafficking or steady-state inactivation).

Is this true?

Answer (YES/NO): YES